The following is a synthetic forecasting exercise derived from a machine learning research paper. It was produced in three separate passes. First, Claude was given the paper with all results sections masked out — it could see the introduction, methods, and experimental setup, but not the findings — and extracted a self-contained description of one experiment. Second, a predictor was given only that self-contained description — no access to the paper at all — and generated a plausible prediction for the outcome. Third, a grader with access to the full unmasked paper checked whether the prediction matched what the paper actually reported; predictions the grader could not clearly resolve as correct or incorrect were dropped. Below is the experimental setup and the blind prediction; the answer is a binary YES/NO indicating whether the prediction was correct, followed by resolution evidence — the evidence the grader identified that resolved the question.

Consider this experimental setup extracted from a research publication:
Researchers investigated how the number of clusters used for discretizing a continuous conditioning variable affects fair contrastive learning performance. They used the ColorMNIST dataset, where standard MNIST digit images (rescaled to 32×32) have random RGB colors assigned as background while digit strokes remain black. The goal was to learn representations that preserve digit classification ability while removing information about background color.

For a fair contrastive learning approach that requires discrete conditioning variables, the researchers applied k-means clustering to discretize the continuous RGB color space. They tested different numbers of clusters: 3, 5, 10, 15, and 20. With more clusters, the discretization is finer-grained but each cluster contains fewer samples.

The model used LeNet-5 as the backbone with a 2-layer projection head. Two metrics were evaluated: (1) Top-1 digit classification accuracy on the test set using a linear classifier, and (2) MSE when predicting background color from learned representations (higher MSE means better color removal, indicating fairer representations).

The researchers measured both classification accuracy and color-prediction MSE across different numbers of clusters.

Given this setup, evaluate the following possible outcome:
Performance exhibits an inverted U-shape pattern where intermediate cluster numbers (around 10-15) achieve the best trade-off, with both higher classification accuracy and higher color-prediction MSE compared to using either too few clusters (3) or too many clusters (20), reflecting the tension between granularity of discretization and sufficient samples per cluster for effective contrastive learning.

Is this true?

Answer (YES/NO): NO